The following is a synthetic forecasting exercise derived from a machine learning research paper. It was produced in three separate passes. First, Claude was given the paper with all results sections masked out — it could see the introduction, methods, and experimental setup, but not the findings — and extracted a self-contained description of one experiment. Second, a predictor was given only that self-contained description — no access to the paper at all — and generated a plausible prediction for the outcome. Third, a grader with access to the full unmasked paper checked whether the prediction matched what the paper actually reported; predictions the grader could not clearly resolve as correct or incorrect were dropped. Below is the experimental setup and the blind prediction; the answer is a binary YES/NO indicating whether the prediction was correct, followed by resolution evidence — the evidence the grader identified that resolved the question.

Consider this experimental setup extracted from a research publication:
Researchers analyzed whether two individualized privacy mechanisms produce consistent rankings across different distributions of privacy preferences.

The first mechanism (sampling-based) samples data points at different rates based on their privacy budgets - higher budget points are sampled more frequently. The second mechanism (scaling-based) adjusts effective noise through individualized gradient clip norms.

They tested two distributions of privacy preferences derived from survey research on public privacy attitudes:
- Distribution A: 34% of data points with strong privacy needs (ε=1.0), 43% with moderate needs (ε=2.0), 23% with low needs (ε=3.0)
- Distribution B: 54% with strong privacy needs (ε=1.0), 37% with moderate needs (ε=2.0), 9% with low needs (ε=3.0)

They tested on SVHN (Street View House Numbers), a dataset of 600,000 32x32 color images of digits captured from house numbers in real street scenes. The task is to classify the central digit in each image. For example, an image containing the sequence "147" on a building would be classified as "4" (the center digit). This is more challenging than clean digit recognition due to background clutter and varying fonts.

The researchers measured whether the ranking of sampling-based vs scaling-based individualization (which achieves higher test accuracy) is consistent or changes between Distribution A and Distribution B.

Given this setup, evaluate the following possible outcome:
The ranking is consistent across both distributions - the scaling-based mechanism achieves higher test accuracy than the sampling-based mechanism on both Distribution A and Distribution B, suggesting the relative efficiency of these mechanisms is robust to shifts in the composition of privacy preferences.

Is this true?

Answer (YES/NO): NO